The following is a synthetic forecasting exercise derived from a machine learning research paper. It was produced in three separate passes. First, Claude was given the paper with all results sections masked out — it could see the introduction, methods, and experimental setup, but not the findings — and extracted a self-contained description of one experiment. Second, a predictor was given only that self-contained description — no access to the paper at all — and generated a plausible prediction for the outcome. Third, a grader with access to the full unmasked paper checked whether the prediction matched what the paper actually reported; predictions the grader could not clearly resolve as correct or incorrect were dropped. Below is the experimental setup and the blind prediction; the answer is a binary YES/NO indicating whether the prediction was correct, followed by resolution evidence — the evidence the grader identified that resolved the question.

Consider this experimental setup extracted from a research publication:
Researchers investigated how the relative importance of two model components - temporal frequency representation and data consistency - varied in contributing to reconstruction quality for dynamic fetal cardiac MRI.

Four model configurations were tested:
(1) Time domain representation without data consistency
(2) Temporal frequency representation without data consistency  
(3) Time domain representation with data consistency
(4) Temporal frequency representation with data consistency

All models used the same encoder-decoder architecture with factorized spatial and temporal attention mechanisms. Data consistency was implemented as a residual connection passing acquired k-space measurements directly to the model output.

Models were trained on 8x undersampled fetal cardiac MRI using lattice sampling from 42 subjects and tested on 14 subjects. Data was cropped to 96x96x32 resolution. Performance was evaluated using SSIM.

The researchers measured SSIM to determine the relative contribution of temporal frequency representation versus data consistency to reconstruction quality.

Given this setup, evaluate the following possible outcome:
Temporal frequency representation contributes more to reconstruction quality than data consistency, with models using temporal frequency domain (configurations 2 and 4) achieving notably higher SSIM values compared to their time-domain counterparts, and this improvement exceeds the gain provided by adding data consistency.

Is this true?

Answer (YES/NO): YES